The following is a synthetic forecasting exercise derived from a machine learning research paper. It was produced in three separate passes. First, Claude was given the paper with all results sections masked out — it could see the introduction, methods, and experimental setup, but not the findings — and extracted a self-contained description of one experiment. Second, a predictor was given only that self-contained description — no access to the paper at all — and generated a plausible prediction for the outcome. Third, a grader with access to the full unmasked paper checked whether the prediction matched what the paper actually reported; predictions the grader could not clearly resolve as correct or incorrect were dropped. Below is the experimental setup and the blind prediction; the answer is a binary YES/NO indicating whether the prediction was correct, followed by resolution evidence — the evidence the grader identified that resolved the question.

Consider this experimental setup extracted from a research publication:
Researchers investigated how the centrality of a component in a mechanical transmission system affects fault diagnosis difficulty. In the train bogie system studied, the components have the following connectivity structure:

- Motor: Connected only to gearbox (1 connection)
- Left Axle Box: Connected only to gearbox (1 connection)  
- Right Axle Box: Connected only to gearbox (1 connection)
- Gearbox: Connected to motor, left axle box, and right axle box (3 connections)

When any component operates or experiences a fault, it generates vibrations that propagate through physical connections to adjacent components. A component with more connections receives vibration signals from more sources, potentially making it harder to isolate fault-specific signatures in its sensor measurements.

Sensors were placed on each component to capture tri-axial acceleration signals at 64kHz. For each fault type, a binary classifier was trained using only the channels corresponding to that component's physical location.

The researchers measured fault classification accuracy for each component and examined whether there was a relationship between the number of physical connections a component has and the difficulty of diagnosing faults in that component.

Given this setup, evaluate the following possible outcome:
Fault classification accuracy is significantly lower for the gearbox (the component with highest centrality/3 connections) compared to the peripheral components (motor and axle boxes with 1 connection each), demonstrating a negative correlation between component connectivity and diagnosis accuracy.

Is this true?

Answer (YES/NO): YES